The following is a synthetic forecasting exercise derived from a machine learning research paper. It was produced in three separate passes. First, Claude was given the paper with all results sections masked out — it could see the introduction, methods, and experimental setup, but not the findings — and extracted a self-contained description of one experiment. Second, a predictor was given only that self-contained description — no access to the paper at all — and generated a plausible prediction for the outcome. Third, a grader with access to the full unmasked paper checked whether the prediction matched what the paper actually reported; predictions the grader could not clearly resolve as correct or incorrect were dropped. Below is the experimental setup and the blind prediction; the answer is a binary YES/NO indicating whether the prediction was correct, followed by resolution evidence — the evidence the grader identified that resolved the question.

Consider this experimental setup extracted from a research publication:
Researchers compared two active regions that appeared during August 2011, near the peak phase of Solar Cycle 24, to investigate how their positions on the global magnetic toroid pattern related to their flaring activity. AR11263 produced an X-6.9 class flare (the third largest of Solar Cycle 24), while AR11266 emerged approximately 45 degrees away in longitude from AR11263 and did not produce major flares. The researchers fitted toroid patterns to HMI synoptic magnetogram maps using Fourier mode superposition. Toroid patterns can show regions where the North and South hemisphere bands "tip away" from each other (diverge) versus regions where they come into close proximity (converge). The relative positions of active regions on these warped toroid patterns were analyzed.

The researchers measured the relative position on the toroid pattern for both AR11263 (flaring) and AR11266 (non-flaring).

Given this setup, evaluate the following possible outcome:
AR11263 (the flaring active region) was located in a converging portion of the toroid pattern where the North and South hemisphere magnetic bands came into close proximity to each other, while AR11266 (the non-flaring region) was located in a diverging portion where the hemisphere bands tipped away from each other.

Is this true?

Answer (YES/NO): NO